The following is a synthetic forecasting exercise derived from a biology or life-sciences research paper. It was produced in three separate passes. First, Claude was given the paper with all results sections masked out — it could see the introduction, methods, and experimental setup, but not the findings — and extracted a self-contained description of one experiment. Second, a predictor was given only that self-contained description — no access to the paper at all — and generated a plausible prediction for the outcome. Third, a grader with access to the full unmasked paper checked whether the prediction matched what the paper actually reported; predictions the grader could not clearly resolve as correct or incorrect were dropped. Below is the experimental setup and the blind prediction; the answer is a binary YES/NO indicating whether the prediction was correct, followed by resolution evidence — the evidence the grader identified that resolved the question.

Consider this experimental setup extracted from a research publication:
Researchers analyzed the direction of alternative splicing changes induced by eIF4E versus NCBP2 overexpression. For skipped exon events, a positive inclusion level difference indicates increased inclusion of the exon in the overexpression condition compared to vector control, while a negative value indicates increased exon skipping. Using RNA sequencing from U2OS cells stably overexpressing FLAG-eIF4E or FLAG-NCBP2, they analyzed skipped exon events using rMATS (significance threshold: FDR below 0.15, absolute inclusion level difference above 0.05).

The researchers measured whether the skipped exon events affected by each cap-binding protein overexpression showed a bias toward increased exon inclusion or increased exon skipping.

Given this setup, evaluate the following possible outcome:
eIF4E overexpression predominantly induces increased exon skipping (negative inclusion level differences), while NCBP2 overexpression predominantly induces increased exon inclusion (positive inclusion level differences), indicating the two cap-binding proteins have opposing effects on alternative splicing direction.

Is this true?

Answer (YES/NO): NO